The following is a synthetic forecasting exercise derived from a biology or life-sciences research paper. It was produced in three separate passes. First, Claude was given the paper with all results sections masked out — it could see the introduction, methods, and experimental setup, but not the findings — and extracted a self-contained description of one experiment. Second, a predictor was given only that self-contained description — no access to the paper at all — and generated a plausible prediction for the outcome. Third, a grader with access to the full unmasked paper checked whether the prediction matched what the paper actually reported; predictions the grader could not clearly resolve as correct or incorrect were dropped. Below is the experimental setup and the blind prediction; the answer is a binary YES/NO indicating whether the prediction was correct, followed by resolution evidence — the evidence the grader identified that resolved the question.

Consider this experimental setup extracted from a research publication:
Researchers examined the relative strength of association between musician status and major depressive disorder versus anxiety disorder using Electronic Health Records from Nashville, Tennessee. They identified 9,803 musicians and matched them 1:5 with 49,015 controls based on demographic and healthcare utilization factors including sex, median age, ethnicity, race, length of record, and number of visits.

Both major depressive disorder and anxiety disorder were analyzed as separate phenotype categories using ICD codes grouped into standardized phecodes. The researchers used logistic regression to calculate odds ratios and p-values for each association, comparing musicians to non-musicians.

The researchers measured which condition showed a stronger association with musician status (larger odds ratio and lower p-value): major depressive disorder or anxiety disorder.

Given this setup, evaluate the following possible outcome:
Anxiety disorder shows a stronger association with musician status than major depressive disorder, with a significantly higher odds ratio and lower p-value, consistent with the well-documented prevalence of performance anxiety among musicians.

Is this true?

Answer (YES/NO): YES